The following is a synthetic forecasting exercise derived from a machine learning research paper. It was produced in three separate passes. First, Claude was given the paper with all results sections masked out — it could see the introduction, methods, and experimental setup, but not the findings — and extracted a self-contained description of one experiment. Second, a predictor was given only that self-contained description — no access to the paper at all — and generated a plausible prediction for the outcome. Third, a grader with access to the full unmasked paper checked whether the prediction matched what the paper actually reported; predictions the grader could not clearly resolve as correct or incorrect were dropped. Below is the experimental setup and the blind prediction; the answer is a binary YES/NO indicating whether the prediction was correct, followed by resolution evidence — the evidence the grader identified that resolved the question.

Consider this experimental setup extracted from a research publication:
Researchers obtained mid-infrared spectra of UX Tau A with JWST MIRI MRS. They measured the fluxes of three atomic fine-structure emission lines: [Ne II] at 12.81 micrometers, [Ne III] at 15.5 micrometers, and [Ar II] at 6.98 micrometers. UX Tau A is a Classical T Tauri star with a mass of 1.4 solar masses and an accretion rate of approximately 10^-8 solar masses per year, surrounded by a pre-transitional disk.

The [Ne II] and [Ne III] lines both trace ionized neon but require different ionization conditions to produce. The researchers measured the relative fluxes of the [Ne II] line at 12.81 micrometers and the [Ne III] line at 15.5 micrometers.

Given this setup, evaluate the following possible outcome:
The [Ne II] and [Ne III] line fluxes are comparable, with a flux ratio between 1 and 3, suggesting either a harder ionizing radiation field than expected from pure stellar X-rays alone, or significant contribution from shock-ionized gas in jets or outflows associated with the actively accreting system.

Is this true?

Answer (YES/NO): NO